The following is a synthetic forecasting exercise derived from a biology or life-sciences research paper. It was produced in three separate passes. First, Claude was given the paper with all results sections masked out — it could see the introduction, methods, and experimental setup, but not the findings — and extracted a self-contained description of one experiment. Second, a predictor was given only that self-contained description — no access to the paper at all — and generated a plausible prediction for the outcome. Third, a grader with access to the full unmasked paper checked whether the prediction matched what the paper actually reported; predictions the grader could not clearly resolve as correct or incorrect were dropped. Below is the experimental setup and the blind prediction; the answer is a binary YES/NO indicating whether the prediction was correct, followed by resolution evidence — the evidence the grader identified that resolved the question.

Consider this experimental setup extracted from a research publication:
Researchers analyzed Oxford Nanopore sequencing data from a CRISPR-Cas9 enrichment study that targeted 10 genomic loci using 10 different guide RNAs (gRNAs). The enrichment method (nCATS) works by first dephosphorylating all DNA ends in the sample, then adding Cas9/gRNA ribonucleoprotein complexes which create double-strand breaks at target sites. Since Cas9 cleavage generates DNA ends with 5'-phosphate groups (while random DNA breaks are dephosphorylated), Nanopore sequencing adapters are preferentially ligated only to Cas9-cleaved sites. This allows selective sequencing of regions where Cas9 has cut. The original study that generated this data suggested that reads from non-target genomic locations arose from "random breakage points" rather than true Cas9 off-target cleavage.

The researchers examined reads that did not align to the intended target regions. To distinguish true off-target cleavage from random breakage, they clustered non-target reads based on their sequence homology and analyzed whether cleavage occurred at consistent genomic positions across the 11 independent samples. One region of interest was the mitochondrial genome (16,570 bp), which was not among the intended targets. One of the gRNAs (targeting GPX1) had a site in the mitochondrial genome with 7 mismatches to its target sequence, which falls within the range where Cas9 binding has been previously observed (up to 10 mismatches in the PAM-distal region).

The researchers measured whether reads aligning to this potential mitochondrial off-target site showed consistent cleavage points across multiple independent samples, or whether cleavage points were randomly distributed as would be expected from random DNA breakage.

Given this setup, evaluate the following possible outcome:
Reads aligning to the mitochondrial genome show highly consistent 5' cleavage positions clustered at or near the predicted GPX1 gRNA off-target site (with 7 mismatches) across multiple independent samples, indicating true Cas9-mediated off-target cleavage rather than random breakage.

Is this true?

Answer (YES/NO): YES